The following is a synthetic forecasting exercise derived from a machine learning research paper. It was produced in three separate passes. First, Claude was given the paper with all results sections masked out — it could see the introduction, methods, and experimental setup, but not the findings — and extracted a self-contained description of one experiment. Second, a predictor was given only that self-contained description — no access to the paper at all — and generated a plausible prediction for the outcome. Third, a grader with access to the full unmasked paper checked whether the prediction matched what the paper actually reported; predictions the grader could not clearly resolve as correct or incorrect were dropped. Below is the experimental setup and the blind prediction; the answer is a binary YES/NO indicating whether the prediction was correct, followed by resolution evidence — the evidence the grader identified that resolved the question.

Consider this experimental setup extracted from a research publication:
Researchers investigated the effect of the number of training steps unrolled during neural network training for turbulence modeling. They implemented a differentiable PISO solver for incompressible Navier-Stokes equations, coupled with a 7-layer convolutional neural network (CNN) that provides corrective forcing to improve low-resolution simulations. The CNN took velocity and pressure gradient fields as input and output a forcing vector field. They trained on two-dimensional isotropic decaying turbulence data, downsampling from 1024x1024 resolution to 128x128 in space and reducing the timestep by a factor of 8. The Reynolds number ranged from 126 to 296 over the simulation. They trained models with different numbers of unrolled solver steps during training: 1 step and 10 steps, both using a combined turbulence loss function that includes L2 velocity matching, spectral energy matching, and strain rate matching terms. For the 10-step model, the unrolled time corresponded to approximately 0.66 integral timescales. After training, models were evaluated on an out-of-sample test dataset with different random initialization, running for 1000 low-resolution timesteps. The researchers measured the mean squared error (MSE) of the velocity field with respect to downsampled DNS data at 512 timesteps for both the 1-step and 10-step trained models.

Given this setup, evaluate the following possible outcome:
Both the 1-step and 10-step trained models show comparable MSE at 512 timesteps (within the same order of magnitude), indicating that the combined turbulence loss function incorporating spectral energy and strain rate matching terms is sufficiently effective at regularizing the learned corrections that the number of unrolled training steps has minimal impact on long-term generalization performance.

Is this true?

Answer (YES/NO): NO